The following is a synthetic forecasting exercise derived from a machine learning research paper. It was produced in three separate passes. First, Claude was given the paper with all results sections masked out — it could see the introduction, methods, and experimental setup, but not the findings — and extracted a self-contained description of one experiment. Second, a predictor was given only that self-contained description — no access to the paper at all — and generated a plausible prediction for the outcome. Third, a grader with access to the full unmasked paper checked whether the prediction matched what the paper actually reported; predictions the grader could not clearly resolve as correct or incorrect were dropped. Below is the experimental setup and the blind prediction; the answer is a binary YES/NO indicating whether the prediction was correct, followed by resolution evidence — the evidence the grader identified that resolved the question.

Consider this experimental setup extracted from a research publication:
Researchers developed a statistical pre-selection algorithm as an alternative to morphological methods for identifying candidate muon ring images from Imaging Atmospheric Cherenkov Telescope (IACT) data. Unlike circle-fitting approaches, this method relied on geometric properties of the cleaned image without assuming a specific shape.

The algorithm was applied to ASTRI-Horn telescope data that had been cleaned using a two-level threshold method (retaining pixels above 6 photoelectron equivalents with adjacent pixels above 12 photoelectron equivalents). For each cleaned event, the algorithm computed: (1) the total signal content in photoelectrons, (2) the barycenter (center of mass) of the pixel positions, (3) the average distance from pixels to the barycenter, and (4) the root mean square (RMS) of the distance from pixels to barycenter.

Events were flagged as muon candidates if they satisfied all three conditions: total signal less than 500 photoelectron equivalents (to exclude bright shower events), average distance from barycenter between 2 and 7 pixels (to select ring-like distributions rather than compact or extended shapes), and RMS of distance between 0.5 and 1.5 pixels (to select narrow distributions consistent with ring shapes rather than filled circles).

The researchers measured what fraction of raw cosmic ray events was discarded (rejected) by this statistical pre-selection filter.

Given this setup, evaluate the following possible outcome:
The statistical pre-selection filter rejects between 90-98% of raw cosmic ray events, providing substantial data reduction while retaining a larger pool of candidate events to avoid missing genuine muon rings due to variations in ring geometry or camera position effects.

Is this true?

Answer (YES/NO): NO